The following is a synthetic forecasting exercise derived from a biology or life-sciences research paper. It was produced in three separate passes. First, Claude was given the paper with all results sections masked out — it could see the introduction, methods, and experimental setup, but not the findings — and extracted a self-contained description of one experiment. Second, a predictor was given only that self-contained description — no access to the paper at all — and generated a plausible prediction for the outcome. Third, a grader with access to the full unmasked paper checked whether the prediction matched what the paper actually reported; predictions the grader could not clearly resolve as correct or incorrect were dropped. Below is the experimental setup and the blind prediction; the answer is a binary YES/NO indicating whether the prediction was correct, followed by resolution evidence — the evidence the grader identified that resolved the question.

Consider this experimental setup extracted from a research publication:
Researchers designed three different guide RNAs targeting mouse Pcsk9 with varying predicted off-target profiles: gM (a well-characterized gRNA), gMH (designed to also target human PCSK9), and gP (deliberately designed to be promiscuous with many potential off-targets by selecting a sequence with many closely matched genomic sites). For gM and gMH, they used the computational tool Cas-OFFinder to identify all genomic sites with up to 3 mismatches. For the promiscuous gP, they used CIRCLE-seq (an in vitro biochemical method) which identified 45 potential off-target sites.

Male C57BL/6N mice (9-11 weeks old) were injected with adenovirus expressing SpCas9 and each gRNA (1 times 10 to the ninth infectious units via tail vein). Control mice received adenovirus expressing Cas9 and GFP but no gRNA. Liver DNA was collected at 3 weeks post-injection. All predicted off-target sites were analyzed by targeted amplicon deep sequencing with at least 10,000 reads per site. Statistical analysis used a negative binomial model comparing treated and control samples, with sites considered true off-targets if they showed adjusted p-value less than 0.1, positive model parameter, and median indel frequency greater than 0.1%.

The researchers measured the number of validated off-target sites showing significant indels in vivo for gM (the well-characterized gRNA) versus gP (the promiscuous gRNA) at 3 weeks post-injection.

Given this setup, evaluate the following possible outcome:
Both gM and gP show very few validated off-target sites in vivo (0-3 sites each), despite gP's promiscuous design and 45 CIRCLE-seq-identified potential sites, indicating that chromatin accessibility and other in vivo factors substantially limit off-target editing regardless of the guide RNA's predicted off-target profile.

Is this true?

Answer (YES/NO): NO